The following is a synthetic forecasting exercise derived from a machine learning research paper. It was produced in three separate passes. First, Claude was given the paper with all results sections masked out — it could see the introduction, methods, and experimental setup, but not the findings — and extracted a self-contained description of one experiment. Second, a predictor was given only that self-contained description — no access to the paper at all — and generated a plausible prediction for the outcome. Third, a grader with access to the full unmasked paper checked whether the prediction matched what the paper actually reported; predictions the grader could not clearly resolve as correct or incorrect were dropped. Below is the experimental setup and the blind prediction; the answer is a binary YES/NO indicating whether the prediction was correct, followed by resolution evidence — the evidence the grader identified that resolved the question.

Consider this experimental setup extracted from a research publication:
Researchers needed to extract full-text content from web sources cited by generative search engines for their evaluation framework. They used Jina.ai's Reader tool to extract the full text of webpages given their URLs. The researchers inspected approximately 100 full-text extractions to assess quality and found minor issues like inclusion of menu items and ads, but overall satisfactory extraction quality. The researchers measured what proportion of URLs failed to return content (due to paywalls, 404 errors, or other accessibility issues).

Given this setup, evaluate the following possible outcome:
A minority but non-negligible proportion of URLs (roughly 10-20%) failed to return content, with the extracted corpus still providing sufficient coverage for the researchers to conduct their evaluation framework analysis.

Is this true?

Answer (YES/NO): YES